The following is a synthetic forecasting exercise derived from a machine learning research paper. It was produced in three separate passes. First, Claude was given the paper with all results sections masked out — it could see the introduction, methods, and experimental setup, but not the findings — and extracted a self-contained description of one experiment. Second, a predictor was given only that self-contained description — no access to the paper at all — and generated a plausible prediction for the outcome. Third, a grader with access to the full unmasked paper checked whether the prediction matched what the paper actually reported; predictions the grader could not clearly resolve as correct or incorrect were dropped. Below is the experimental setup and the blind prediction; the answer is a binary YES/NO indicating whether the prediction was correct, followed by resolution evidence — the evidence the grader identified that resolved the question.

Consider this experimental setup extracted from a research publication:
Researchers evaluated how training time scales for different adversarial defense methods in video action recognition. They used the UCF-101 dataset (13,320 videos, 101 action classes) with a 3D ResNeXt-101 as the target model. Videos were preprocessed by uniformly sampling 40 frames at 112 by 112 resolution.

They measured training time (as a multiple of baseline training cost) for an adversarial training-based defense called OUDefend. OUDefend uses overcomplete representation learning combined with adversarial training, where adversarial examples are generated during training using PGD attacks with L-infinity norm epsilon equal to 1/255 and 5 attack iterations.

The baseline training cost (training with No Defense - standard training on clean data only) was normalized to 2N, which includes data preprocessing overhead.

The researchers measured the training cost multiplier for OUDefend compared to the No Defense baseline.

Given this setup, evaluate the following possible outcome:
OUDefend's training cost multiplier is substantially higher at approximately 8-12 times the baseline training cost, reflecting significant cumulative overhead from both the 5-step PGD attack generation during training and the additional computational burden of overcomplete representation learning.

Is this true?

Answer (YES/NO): YES